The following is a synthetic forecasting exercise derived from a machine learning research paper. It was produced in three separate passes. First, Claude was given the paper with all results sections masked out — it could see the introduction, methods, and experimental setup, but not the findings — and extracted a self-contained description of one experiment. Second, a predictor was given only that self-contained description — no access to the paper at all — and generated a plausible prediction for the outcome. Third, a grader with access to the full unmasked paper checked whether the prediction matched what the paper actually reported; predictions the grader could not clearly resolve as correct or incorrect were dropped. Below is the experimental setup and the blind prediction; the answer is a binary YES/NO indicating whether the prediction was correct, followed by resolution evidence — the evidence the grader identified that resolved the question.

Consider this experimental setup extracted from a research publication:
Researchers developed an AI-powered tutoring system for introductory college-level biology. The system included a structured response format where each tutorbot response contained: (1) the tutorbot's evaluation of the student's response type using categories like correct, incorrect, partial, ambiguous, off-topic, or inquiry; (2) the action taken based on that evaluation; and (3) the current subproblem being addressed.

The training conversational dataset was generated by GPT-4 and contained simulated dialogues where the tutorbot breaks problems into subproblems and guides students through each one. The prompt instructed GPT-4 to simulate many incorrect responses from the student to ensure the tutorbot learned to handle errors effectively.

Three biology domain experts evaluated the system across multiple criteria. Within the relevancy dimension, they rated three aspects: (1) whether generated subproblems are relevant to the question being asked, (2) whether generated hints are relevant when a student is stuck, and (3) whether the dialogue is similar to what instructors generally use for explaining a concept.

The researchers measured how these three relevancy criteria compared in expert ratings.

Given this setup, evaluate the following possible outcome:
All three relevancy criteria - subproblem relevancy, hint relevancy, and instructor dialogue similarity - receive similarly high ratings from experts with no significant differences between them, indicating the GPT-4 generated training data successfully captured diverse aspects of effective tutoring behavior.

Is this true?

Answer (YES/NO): NO